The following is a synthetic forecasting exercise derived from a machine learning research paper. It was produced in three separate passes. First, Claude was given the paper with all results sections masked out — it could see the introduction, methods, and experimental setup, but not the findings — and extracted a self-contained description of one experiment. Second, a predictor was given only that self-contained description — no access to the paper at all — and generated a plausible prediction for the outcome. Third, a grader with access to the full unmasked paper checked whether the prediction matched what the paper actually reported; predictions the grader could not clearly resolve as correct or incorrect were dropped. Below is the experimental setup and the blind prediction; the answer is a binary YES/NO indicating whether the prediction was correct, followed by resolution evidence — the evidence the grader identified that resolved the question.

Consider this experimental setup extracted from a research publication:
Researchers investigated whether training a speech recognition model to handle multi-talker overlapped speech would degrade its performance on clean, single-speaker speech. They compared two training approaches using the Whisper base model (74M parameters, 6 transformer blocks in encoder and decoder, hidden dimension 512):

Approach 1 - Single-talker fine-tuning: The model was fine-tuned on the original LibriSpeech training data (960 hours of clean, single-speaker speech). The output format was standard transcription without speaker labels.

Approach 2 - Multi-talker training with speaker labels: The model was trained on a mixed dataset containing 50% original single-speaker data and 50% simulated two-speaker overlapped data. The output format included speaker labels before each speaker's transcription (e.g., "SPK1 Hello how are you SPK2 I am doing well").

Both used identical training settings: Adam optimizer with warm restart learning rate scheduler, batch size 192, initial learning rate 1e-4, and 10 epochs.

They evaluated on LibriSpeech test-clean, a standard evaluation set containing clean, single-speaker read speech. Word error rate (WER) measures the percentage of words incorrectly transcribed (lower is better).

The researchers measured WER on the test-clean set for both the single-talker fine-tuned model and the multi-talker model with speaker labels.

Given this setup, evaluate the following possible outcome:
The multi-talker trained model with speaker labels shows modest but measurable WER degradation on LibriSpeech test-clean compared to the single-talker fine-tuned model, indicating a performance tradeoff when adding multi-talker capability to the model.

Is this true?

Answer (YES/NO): YES